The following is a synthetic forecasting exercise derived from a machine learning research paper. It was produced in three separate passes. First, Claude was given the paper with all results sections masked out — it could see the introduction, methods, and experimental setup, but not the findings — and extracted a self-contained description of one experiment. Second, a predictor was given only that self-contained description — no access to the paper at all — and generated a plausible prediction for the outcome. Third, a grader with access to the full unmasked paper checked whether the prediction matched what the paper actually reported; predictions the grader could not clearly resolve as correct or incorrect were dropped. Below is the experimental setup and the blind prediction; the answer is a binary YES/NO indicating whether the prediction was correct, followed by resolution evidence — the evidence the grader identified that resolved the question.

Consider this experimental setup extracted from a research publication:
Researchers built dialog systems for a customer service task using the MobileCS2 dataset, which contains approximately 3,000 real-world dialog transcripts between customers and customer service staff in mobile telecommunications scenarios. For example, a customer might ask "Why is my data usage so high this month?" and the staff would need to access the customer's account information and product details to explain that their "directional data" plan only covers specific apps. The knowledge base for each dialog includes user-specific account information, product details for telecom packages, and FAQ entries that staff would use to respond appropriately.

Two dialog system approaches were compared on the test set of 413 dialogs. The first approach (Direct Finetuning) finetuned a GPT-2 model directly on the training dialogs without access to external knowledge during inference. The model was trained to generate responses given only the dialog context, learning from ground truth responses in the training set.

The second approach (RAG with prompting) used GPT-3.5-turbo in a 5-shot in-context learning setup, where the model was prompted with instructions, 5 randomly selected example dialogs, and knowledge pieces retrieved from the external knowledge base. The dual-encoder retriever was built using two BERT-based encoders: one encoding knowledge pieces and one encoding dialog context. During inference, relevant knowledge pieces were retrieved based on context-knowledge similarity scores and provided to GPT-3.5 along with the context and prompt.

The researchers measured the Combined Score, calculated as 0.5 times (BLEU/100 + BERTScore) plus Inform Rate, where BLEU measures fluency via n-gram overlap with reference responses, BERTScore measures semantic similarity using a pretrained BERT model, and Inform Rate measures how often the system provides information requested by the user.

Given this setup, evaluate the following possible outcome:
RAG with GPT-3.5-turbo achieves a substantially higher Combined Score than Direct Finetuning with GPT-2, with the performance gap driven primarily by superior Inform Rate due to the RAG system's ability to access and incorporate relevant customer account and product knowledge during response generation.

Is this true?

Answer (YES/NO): YES